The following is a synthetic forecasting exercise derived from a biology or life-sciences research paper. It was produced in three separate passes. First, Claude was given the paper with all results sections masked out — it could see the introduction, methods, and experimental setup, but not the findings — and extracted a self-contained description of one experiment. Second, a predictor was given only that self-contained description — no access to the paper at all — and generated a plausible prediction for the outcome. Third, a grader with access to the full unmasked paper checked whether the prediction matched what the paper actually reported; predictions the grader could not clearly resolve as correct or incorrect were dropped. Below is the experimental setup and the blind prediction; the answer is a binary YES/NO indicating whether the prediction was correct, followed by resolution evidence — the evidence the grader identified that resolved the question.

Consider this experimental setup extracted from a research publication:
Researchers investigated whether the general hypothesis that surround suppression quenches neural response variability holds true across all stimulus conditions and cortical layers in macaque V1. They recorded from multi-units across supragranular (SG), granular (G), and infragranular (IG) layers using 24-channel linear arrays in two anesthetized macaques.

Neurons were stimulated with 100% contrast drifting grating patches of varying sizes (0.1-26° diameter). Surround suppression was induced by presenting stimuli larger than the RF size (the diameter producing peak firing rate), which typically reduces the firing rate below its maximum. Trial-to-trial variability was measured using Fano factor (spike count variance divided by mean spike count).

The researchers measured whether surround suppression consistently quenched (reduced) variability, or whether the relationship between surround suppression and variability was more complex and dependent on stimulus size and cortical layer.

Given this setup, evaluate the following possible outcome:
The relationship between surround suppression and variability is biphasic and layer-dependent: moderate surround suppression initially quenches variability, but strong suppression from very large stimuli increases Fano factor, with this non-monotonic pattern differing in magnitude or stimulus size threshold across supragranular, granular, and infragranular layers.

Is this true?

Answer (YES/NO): NO